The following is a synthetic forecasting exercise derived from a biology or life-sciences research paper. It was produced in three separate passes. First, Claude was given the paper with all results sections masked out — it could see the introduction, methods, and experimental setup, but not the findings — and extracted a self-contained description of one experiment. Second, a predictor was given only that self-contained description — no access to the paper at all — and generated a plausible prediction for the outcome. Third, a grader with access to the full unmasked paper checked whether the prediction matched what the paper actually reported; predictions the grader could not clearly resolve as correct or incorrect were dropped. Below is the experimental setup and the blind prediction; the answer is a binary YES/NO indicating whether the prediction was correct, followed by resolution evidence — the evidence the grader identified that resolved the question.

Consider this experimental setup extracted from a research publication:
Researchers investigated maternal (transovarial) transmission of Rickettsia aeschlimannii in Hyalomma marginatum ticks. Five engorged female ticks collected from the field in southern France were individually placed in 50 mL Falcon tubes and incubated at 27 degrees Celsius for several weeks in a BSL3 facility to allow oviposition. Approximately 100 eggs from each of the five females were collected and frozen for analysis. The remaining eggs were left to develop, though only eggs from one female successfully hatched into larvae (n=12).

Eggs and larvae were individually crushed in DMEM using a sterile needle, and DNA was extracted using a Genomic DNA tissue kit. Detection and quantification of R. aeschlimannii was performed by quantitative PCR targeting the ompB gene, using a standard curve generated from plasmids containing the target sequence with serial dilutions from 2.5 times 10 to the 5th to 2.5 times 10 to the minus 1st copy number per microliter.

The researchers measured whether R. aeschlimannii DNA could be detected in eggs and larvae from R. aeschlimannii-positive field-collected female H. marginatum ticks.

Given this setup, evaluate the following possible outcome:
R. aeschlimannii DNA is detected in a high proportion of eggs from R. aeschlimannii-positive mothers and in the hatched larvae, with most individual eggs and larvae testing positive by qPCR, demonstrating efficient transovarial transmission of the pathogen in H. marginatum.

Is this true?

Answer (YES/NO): YES